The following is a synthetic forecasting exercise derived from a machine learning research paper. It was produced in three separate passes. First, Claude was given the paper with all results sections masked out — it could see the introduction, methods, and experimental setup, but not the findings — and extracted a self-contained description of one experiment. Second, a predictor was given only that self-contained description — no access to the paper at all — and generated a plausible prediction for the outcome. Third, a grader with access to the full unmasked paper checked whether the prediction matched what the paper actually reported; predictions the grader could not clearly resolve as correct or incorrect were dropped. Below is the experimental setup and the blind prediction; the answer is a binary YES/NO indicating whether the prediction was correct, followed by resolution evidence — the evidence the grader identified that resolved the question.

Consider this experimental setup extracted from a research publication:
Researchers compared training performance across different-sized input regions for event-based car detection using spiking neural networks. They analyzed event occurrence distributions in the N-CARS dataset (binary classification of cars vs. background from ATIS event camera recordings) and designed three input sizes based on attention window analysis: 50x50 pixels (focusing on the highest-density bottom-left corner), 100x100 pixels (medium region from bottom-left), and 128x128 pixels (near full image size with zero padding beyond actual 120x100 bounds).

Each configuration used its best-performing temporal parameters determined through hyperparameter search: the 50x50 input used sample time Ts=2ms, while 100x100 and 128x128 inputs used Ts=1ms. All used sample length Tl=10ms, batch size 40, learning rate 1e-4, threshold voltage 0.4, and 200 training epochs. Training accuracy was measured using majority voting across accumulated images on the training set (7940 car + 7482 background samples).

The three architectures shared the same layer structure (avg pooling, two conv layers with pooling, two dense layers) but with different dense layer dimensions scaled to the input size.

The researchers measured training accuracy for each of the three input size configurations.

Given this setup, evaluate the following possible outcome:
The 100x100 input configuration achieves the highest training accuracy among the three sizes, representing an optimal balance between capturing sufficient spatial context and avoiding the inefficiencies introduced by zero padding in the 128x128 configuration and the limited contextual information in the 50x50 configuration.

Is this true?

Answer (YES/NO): YES